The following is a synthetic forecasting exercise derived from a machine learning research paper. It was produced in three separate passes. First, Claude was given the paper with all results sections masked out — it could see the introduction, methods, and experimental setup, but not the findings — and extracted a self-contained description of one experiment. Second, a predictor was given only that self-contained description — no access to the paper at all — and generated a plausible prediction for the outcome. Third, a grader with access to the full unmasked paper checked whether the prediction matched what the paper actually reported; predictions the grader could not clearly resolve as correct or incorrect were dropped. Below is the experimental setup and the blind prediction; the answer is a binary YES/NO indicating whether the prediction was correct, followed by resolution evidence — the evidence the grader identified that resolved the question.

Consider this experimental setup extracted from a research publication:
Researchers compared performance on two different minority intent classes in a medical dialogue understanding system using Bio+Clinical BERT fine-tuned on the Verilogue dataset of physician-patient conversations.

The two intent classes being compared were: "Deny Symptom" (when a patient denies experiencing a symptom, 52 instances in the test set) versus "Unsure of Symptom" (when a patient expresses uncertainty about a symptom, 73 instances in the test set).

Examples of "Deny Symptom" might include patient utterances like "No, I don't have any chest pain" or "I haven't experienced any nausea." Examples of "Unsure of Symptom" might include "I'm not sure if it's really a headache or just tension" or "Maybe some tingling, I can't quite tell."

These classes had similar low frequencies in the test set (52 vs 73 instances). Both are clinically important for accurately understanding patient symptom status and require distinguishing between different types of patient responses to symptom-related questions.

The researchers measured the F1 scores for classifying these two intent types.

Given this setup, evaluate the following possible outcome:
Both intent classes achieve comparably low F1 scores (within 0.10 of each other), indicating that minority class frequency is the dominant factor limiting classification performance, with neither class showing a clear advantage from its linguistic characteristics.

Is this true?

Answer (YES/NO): NO